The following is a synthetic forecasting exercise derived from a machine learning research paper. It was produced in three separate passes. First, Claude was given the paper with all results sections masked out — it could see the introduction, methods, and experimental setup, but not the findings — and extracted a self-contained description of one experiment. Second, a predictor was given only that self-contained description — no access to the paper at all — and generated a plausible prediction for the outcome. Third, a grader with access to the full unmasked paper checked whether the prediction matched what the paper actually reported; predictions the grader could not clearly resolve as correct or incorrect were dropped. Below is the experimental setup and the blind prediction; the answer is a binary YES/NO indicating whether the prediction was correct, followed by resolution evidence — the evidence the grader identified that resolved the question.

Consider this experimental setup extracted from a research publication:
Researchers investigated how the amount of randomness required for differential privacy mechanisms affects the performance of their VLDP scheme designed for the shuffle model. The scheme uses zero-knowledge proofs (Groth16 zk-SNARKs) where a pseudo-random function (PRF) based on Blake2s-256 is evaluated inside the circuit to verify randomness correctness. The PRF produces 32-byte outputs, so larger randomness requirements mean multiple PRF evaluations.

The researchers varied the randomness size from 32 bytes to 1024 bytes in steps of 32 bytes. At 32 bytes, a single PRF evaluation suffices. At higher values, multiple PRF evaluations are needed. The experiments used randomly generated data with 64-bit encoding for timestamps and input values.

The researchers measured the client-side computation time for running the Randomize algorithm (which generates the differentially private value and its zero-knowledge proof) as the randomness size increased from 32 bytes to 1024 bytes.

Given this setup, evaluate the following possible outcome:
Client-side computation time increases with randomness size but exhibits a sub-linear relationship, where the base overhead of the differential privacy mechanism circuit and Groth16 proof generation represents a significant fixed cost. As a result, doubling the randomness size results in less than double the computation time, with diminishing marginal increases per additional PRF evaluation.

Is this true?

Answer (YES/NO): NO